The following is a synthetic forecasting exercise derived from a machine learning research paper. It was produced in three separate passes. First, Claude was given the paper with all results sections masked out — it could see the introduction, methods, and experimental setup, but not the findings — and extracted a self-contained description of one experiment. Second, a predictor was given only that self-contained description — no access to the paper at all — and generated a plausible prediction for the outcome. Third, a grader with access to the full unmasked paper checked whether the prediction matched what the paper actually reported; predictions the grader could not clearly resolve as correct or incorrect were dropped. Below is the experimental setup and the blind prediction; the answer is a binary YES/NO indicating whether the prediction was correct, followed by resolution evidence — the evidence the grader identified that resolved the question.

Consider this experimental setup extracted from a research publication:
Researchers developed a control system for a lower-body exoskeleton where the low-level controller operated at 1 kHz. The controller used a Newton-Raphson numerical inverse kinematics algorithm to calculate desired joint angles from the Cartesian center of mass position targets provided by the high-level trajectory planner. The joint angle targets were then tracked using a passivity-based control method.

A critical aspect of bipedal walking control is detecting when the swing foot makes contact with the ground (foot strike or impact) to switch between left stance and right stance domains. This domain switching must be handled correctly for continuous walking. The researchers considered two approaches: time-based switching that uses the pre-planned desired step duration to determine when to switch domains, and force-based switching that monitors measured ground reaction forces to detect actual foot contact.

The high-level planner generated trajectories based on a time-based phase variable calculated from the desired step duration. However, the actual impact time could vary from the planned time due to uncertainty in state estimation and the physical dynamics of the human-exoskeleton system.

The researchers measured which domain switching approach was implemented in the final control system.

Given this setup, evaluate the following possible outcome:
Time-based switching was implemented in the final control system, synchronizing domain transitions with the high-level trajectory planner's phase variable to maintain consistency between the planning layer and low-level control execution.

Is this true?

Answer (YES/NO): NO